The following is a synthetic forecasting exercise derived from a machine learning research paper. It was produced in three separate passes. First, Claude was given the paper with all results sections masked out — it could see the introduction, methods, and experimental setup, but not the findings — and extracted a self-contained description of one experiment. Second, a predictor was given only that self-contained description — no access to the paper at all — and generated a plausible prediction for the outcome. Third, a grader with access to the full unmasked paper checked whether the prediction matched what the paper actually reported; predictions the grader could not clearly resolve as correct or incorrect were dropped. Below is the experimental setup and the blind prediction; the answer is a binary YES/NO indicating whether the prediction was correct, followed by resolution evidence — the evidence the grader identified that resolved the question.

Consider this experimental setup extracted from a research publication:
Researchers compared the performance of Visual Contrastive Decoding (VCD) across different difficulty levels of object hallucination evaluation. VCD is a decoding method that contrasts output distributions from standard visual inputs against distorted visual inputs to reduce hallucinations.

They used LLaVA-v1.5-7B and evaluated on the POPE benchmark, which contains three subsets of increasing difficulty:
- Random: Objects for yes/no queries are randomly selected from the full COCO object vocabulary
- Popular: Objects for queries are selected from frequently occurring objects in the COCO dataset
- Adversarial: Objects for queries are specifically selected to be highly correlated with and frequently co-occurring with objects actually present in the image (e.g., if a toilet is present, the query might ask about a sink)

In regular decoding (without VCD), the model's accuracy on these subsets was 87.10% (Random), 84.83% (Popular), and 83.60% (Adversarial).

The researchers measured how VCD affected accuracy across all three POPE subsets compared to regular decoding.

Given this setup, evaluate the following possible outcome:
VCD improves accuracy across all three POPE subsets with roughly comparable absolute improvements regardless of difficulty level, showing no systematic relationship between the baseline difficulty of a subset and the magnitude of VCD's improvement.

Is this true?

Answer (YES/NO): NO